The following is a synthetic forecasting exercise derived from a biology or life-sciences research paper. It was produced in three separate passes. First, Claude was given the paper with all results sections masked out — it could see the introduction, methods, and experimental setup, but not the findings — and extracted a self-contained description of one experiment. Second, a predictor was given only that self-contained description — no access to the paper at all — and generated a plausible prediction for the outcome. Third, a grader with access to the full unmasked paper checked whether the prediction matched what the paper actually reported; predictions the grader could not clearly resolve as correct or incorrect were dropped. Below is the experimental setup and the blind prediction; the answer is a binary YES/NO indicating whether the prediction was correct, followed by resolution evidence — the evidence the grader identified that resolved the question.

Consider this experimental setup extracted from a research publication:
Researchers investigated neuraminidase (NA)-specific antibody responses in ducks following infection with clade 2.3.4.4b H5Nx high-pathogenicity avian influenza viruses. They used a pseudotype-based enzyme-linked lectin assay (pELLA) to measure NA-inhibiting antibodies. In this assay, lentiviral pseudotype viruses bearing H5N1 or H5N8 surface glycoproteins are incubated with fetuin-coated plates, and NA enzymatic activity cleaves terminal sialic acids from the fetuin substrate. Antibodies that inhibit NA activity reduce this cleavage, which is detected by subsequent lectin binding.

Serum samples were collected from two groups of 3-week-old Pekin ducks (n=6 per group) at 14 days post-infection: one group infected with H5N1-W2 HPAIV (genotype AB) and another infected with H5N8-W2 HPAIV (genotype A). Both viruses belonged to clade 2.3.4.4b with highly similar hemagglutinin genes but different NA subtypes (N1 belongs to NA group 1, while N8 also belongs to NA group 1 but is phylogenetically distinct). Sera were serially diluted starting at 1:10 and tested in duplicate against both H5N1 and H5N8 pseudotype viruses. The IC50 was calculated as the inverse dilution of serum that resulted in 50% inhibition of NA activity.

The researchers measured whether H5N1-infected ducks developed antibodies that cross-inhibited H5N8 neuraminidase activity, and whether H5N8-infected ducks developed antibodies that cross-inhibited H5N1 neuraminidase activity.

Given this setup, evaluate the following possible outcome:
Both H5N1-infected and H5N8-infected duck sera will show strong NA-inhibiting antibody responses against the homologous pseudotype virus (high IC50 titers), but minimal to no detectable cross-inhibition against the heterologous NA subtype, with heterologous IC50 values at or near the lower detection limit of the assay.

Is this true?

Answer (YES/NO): NO